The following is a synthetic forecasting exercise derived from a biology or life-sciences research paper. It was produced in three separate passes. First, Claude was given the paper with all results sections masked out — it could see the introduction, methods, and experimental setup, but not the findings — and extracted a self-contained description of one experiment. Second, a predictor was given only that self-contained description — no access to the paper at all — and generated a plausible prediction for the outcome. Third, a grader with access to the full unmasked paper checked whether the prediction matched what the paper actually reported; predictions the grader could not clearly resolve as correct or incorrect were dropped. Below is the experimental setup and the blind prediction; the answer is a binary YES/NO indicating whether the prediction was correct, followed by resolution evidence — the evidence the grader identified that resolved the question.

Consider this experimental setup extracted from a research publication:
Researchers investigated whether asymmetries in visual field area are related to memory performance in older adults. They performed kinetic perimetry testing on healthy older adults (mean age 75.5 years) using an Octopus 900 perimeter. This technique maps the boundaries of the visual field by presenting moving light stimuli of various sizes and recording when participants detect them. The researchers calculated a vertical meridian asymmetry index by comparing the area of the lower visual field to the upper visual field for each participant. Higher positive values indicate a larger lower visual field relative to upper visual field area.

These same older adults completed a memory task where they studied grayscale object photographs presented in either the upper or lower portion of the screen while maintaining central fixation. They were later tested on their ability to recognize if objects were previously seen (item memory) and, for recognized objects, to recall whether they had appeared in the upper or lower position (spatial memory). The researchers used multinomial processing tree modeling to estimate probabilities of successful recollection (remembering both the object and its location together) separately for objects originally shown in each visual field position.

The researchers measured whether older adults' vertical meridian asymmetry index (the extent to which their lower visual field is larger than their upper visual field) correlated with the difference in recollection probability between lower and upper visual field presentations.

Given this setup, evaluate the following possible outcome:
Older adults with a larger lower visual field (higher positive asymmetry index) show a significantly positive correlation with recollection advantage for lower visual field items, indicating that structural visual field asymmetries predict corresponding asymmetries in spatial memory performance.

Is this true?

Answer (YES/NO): NO